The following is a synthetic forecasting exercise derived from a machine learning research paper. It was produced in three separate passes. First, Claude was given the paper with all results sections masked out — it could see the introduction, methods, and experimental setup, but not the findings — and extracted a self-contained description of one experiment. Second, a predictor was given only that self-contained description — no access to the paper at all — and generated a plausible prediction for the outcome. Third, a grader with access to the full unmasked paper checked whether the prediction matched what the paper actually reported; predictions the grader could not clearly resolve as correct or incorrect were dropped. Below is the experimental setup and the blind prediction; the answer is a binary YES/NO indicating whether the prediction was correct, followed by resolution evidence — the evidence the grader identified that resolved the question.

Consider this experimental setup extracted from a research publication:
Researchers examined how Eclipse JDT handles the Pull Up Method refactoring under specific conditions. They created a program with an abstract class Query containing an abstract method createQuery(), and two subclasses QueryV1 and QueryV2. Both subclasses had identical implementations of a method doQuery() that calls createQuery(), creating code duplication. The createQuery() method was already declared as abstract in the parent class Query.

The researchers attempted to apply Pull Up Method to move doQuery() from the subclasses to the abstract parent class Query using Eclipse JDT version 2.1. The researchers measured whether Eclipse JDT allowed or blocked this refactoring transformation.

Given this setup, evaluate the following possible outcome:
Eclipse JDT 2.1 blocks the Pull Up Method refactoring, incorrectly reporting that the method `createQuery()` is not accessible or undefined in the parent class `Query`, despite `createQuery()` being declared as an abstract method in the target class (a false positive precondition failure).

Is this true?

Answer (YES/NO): YES